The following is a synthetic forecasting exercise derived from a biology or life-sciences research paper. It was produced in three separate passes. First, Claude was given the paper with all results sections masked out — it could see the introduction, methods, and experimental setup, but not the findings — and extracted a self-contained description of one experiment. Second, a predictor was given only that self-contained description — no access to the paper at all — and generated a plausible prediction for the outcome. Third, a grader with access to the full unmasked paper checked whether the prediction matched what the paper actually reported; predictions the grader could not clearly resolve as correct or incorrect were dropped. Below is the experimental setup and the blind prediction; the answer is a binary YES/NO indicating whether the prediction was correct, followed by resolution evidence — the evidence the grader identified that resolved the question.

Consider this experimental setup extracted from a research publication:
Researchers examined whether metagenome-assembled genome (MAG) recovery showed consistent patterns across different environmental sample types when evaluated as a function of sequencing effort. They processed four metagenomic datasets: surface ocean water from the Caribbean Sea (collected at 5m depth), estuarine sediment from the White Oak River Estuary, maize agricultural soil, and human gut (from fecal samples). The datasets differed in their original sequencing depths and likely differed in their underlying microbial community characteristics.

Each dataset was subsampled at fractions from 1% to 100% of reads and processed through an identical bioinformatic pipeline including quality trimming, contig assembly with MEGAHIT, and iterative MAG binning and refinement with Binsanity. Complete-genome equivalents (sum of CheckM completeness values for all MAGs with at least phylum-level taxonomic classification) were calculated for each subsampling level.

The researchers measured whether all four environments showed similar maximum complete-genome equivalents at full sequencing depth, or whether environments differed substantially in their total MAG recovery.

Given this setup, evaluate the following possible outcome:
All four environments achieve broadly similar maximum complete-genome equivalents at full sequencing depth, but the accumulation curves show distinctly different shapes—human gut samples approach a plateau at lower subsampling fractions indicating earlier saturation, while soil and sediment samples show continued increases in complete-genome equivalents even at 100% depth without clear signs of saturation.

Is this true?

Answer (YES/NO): NO